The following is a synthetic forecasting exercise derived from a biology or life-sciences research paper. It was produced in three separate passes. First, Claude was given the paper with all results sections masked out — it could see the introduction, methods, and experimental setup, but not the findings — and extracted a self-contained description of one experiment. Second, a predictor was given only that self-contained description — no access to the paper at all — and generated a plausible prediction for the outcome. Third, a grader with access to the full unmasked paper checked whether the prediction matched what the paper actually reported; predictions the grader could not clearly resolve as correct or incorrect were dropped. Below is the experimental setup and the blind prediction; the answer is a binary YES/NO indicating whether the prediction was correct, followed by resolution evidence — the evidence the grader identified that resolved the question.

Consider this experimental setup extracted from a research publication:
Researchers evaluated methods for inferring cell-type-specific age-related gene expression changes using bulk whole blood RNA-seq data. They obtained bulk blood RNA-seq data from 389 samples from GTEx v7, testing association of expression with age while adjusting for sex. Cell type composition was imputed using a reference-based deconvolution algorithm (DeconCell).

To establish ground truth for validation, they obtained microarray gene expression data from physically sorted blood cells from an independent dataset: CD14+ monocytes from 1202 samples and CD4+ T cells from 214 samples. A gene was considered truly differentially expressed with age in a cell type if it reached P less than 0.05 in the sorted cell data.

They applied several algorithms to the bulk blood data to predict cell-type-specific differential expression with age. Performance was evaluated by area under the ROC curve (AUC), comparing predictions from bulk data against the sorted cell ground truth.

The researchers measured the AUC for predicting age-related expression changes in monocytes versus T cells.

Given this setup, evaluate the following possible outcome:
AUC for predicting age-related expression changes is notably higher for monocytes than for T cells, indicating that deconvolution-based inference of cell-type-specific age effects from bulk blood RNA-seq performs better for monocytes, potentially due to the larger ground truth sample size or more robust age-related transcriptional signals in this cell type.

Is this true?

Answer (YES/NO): YES